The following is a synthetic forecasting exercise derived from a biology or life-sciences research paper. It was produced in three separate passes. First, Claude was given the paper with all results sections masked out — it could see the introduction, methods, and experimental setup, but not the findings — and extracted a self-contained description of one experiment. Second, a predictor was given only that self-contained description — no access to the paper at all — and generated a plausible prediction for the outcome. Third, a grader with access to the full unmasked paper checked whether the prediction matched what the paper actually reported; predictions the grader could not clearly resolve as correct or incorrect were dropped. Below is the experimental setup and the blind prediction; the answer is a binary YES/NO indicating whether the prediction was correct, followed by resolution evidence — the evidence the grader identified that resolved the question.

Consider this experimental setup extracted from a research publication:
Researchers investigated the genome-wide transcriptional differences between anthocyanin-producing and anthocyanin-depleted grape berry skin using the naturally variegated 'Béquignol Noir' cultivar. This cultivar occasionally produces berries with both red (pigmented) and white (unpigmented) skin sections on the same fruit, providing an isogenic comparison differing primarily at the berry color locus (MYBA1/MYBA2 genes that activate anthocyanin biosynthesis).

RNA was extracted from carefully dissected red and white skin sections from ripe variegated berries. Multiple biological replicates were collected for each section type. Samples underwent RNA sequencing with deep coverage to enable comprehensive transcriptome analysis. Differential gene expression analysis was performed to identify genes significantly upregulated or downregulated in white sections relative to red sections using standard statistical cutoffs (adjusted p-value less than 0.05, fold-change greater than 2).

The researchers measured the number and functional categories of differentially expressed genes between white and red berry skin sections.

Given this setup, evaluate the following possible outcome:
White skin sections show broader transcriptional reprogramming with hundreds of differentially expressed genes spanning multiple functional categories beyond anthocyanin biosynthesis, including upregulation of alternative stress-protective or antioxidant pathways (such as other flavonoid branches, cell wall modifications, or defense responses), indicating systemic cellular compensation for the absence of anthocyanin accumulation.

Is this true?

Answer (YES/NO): YES